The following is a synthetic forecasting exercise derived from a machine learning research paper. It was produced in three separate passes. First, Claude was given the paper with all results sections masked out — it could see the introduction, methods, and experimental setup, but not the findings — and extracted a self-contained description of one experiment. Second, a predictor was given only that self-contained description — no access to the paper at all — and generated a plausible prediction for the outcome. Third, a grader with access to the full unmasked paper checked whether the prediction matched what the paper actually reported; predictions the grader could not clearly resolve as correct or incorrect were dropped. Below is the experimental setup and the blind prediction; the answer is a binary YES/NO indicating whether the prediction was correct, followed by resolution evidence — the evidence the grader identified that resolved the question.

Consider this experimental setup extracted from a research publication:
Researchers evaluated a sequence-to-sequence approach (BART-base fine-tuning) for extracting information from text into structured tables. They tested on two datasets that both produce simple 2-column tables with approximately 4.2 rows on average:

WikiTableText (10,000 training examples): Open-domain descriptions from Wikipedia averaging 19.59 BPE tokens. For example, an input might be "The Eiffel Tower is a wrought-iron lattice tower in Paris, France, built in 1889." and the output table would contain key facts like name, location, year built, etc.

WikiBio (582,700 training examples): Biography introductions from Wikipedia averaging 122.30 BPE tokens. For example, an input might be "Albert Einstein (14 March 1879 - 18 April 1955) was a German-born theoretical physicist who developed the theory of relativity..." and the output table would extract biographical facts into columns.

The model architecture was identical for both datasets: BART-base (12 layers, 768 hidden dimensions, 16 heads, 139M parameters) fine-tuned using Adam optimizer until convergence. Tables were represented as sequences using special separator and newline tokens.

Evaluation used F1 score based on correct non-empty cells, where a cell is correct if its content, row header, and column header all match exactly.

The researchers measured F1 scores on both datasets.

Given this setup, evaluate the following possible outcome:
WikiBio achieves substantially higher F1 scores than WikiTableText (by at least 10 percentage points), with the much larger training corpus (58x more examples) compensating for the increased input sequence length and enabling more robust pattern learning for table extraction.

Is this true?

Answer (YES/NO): NO